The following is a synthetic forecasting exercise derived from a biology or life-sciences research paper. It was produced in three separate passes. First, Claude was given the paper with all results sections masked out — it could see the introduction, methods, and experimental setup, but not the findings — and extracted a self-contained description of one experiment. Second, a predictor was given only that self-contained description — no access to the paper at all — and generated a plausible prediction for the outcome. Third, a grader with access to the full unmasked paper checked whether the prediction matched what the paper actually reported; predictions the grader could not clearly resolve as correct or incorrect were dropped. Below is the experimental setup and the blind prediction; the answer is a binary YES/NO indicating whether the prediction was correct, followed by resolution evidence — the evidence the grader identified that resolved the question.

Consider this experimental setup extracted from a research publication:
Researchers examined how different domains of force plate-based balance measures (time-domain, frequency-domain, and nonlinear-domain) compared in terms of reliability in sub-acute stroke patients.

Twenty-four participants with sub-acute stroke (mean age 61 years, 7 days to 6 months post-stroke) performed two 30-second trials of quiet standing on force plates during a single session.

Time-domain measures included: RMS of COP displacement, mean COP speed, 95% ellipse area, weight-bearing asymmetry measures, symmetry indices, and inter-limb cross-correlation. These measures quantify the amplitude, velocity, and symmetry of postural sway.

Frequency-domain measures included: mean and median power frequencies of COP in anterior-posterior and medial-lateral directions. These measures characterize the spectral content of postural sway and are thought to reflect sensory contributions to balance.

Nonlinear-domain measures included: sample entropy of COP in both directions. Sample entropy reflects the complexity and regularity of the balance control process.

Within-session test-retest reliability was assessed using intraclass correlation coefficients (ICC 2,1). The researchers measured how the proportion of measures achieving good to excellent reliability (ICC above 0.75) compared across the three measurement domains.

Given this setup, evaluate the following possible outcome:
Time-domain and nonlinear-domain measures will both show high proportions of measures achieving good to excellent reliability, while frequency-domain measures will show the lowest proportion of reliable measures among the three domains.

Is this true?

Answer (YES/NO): NO